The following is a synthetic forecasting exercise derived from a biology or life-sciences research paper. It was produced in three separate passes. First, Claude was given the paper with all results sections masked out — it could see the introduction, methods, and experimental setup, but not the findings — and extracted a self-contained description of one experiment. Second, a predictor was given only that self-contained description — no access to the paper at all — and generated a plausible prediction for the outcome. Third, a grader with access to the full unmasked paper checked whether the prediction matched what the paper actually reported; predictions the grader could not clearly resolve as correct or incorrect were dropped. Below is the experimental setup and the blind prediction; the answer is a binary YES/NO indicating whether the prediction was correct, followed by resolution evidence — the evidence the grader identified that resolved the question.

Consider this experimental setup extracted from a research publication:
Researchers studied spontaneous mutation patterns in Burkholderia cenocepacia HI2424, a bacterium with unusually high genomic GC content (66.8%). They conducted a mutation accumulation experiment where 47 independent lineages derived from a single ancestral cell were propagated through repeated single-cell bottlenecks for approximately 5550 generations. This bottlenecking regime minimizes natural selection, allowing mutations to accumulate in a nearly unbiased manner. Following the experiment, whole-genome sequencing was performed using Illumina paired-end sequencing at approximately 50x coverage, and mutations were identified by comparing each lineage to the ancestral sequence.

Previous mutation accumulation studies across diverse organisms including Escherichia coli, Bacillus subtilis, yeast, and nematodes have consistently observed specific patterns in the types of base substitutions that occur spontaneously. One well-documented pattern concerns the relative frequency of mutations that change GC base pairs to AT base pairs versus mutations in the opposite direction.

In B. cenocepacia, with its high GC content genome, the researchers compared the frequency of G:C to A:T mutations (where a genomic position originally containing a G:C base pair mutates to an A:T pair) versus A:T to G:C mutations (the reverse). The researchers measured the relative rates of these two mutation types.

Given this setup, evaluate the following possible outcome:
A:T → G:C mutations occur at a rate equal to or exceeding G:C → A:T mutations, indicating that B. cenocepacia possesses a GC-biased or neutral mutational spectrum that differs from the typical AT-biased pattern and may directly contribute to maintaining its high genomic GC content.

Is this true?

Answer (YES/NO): YES